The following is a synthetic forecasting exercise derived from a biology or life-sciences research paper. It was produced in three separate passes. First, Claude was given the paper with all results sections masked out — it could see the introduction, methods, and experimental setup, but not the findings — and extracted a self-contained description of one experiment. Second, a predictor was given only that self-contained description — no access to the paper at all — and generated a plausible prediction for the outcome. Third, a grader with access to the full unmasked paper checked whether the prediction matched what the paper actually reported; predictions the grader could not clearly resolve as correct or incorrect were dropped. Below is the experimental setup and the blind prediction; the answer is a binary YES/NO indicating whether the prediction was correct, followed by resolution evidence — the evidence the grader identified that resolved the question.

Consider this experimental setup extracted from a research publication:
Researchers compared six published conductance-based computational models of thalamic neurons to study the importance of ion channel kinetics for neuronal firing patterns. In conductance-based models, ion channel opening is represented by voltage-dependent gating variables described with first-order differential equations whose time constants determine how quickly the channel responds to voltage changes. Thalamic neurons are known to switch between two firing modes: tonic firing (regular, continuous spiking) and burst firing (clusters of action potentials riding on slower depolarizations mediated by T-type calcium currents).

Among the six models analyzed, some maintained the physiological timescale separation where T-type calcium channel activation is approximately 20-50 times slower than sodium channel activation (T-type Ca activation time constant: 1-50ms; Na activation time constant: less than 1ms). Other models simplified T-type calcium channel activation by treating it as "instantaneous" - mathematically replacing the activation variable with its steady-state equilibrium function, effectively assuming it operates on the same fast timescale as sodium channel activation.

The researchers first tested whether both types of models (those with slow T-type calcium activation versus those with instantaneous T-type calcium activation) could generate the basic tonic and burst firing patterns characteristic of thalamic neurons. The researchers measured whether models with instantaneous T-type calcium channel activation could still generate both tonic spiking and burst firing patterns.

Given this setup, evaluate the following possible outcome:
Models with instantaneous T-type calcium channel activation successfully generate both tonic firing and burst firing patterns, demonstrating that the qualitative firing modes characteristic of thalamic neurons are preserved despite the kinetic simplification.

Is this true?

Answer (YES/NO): YES